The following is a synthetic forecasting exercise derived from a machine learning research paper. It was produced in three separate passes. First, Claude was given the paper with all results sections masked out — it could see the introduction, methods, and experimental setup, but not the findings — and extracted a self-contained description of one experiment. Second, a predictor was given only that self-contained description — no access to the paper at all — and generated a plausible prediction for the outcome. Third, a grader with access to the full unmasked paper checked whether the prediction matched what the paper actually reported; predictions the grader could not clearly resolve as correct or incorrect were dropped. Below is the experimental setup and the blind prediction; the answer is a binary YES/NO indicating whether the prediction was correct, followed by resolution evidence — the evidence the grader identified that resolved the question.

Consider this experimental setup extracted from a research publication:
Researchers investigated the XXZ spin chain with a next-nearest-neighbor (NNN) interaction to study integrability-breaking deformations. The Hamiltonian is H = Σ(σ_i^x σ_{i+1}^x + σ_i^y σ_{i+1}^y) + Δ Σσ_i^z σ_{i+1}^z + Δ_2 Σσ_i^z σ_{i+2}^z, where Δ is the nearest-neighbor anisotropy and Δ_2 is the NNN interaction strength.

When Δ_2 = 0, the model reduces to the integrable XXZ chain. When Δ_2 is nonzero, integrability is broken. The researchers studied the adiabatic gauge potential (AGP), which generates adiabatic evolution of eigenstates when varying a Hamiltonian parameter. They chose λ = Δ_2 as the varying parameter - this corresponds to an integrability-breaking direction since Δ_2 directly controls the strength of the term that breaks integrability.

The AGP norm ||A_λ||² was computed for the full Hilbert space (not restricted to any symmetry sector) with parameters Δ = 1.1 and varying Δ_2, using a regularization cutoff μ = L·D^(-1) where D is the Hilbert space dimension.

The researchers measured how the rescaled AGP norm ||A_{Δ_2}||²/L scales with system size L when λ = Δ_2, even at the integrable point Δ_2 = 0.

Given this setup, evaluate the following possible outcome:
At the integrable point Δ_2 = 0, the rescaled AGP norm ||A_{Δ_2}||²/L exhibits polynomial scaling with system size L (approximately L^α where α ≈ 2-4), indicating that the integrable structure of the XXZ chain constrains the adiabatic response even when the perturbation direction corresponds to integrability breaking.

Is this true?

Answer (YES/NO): NO